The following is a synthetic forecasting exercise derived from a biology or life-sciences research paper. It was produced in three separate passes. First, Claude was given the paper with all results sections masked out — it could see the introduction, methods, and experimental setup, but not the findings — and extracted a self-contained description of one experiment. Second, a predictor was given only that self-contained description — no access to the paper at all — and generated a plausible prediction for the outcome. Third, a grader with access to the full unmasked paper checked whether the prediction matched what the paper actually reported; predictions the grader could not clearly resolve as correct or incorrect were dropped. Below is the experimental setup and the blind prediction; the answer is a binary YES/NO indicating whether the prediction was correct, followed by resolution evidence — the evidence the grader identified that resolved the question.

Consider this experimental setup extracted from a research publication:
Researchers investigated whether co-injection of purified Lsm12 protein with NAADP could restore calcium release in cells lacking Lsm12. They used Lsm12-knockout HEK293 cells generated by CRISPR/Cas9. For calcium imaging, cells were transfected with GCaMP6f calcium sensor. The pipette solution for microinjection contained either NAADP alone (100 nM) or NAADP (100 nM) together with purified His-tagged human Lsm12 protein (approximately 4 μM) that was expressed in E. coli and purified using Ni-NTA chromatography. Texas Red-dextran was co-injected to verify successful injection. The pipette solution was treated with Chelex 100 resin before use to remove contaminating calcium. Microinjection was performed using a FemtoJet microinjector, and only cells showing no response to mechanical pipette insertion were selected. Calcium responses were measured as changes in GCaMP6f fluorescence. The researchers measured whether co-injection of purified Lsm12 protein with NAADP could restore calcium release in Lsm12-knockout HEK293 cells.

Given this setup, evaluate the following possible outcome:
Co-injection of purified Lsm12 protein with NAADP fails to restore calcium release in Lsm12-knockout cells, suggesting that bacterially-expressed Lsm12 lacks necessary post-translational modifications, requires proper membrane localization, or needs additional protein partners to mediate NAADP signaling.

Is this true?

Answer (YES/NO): NO